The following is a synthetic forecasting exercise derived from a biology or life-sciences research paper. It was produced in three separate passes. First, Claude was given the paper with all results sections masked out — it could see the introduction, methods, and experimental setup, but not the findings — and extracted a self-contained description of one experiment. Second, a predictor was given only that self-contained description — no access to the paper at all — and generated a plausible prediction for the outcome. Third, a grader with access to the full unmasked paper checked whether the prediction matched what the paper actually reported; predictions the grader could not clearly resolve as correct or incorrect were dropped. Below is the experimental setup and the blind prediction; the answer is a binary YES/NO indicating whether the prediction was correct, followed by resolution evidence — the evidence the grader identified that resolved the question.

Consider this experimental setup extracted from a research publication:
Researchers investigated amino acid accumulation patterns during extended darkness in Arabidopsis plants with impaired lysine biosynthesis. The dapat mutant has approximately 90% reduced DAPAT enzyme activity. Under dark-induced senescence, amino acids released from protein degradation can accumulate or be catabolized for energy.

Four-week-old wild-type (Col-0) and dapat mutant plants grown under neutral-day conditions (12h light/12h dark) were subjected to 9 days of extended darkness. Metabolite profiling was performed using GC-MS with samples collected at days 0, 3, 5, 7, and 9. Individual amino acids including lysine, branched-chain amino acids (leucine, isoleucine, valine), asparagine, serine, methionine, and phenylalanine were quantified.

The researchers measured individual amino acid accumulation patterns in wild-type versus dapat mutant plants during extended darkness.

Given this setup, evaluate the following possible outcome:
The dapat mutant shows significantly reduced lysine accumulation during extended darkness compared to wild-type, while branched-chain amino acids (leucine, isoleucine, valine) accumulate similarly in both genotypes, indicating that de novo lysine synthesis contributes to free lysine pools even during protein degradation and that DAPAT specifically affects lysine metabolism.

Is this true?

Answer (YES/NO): NO